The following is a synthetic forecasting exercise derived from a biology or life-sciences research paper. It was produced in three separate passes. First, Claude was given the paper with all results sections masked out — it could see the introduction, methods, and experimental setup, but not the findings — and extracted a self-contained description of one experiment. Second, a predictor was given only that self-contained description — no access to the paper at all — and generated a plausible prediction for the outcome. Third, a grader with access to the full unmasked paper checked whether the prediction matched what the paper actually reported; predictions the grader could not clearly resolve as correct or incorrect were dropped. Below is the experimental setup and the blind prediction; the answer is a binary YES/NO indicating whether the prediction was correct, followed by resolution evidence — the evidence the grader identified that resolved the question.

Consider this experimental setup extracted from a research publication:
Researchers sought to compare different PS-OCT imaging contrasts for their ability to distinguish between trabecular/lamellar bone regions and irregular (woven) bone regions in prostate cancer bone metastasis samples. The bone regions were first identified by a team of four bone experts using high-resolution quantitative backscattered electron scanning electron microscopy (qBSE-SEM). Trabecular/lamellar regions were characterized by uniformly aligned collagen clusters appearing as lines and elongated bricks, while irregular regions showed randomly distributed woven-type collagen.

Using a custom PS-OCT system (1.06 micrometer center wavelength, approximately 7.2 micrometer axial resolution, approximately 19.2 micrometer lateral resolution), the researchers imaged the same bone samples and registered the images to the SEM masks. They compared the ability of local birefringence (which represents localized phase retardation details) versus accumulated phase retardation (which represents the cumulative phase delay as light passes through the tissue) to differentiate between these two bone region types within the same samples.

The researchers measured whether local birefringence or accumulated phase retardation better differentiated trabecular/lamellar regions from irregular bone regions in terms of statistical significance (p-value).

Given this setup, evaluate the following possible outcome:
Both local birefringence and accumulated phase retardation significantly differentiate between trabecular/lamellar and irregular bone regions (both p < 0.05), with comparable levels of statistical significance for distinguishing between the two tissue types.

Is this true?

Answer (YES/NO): NO